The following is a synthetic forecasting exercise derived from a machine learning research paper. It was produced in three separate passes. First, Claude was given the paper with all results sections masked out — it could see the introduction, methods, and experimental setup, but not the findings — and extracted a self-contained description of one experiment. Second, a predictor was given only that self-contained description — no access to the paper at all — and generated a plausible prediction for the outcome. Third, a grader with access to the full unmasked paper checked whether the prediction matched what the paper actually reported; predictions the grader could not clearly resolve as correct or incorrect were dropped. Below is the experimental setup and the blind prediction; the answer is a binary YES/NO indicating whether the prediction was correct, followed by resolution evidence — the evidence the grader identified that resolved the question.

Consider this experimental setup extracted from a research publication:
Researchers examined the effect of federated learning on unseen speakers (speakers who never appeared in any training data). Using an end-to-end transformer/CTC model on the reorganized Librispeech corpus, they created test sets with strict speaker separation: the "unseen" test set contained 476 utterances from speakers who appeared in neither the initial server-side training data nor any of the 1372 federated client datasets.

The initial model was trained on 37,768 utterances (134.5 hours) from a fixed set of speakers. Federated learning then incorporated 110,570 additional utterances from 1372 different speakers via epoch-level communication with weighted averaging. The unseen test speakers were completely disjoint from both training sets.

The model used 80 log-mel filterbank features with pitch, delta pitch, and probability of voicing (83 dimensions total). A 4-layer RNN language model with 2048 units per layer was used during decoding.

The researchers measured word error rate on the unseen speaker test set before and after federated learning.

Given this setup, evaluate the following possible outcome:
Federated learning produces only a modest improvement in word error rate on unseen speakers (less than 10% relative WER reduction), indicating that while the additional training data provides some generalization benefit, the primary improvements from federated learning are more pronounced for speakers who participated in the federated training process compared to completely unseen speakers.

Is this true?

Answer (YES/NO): NO